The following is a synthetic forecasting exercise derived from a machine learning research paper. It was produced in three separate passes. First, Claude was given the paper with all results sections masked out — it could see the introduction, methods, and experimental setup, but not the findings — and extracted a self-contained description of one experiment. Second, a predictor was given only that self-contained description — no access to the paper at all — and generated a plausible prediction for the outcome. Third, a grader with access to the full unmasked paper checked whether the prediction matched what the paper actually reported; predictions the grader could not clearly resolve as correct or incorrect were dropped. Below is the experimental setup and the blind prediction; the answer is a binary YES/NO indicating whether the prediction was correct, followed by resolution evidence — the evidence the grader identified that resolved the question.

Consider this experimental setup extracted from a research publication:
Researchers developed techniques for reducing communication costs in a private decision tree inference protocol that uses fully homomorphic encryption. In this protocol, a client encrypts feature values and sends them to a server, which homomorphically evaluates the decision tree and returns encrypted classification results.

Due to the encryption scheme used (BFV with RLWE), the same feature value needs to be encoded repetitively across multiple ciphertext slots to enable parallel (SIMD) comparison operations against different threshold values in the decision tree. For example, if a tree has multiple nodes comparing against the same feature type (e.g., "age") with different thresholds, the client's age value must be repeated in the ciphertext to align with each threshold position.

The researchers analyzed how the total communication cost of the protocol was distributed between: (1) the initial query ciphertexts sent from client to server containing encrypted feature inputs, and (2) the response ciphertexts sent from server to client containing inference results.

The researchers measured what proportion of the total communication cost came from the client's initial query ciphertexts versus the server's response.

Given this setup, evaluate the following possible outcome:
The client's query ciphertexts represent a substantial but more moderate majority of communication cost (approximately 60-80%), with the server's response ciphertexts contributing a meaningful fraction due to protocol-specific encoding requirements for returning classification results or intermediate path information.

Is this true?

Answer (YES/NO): NO